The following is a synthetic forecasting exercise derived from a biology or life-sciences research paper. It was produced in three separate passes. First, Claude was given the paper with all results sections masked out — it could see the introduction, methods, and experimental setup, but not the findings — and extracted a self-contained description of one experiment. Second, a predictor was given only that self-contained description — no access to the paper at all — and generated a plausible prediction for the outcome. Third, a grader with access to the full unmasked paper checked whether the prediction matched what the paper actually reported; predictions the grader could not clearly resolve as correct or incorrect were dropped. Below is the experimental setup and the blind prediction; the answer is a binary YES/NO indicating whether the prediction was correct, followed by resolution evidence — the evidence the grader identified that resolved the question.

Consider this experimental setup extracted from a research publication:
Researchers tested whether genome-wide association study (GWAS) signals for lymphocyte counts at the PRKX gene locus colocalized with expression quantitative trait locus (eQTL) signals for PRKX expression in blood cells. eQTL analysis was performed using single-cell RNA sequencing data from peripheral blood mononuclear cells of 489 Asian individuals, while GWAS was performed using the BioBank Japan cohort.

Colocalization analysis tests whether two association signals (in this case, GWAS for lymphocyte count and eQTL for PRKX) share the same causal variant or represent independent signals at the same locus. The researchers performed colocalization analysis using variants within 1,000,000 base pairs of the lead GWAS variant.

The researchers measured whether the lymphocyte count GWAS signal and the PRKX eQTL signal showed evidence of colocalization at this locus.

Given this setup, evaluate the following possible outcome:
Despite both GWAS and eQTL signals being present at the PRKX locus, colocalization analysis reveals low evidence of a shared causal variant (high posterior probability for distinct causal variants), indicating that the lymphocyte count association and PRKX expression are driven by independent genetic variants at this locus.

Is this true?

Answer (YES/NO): NO